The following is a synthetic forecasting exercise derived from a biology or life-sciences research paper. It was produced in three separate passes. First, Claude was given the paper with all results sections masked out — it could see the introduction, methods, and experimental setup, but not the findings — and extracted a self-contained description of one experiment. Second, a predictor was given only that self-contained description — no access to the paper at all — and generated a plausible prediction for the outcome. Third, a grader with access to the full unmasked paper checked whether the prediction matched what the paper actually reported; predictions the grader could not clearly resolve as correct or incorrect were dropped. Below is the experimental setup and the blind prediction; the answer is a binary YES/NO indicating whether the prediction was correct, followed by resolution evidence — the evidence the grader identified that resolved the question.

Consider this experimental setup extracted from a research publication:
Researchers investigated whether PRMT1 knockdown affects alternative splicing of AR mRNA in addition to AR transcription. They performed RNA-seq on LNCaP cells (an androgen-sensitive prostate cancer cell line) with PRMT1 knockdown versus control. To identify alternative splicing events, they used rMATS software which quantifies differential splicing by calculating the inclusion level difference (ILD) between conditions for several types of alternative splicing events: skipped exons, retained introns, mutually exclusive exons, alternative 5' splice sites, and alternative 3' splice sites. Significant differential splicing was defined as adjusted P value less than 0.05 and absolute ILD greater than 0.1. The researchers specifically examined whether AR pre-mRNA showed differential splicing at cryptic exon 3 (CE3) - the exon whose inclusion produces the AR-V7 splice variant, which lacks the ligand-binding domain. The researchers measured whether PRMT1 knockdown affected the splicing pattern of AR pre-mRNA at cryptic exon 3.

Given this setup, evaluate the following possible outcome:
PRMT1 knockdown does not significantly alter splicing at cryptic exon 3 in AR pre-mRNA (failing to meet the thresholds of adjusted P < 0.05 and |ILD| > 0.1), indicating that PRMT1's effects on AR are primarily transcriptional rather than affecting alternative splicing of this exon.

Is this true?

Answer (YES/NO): YES